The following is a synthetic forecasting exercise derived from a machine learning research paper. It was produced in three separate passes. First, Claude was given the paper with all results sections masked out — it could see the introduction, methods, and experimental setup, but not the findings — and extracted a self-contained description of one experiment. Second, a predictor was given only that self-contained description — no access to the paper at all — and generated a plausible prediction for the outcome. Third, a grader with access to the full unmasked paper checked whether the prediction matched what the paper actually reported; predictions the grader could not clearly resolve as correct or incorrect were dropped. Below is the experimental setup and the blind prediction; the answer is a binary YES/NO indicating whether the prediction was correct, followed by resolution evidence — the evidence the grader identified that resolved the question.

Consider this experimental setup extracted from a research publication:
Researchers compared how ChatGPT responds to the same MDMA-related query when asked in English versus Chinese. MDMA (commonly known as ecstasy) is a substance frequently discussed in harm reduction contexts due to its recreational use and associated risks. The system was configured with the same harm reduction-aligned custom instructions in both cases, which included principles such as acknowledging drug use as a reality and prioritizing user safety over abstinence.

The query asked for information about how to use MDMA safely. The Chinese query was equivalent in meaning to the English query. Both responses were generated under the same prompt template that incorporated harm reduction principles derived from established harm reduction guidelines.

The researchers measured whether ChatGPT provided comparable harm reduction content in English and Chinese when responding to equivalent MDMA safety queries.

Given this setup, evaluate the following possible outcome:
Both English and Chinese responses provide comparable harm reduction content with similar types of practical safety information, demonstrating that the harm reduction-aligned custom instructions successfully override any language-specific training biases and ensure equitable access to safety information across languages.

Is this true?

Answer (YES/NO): YES